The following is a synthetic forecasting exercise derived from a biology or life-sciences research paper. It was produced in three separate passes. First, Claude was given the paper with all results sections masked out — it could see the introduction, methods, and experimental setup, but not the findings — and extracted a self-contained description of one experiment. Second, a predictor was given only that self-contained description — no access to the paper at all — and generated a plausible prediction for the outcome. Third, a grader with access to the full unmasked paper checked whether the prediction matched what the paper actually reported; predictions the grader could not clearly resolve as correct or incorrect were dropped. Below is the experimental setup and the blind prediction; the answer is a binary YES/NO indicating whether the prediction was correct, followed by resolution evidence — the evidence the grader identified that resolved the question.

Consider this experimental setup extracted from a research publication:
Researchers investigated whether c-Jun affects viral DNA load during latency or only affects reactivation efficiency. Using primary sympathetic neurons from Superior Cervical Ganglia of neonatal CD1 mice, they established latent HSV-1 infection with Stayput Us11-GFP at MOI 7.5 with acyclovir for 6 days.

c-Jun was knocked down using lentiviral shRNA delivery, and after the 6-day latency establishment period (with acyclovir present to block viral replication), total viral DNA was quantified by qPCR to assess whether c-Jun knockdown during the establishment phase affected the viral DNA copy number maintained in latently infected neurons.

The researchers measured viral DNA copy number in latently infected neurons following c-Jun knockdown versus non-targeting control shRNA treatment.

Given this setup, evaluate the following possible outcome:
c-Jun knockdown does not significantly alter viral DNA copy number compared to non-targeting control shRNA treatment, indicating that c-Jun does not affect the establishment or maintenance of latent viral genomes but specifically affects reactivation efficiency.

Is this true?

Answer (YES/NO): YES